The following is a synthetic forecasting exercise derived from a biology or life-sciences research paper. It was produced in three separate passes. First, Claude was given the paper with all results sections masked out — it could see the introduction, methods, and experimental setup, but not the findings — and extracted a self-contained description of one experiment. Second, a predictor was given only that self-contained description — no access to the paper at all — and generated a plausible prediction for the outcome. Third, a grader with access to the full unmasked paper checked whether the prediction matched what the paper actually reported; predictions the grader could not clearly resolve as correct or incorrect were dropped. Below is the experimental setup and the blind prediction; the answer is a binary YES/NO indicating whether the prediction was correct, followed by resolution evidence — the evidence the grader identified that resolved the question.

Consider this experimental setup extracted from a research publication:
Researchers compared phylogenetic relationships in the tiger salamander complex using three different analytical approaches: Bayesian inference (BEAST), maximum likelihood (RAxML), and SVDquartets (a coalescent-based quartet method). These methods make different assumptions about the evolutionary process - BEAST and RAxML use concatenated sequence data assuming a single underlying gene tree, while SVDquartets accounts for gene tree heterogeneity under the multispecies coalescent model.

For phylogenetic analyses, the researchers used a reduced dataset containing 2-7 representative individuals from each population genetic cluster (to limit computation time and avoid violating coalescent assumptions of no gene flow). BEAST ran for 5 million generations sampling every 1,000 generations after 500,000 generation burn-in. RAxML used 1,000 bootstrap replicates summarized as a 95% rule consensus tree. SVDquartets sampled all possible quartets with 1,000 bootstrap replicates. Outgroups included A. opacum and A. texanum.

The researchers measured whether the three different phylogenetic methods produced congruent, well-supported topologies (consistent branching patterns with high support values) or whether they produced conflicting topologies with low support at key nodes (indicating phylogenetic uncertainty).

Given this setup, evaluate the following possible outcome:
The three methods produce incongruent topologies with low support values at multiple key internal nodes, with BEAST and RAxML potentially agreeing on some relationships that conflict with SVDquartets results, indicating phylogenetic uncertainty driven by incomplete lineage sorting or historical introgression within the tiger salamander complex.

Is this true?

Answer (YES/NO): NO